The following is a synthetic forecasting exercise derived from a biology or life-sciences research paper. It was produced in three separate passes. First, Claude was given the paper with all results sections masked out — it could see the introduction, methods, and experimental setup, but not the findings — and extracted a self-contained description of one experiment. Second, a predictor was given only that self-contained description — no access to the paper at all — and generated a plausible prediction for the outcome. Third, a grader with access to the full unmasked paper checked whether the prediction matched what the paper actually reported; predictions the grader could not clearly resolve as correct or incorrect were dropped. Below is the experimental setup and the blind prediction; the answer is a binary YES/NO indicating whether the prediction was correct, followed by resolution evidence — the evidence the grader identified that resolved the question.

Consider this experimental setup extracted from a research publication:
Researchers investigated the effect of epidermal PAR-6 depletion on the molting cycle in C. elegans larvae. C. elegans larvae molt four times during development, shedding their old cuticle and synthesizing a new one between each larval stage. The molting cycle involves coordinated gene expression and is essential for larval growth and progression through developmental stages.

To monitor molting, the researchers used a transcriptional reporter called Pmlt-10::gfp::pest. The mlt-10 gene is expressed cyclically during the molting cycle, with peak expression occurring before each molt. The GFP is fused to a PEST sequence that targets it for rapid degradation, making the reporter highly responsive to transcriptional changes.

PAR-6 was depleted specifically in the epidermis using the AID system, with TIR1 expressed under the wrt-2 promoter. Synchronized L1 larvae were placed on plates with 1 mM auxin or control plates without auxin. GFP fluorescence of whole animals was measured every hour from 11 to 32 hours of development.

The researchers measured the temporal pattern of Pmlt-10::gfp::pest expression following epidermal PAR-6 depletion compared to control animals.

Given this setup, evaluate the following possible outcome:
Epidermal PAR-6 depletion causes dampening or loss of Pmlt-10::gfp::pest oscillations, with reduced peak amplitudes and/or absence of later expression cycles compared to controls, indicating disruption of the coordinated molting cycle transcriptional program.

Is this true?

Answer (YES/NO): YES